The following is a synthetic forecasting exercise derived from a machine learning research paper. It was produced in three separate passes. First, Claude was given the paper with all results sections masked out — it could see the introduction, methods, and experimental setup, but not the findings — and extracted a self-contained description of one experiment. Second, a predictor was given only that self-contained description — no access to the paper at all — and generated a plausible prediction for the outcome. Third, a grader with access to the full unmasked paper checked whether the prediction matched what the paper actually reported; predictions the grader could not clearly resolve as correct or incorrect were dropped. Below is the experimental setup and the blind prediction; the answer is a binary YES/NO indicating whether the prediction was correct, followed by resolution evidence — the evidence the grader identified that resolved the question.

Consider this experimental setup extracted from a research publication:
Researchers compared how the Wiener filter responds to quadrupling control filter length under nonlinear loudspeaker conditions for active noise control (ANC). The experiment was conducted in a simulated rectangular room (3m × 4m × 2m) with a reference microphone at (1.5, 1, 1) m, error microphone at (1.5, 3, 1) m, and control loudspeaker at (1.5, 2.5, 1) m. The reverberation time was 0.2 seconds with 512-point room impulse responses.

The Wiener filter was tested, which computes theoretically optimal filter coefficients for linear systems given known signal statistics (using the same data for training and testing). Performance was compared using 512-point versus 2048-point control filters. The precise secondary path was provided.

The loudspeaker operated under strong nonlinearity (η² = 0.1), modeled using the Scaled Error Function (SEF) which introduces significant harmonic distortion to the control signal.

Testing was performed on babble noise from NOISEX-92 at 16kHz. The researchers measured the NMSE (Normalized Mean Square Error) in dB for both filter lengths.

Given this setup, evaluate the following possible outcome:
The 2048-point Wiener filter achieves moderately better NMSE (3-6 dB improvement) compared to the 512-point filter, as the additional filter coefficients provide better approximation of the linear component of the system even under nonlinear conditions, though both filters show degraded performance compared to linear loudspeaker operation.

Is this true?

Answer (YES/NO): NO